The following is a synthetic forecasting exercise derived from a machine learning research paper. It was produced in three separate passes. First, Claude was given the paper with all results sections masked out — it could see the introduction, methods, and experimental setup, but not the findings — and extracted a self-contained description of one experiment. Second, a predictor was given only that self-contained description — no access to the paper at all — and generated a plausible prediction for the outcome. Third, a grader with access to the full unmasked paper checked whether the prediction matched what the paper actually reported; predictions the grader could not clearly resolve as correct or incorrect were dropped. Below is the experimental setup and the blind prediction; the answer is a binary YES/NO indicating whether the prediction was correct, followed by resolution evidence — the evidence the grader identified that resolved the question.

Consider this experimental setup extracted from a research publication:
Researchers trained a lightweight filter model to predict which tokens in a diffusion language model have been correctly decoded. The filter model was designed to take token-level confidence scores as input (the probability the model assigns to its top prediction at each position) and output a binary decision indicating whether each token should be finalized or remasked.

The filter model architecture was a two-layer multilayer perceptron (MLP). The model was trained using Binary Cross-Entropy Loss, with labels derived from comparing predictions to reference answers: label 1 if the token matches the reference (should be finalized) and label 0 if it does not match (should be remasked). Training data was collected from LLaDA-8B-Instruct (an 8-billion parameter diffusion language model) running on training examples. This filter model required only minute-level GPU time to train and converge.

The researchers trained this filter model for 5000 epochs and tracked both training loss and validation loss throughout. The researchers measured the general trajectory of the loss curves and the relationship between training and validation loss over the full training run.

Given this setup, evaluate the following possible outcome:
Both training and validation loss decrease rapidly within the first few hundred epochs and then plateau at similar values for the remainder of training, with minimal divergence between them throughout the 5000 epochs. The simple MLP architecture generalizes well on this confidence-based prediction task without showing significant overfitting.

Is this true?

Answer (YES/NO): YES